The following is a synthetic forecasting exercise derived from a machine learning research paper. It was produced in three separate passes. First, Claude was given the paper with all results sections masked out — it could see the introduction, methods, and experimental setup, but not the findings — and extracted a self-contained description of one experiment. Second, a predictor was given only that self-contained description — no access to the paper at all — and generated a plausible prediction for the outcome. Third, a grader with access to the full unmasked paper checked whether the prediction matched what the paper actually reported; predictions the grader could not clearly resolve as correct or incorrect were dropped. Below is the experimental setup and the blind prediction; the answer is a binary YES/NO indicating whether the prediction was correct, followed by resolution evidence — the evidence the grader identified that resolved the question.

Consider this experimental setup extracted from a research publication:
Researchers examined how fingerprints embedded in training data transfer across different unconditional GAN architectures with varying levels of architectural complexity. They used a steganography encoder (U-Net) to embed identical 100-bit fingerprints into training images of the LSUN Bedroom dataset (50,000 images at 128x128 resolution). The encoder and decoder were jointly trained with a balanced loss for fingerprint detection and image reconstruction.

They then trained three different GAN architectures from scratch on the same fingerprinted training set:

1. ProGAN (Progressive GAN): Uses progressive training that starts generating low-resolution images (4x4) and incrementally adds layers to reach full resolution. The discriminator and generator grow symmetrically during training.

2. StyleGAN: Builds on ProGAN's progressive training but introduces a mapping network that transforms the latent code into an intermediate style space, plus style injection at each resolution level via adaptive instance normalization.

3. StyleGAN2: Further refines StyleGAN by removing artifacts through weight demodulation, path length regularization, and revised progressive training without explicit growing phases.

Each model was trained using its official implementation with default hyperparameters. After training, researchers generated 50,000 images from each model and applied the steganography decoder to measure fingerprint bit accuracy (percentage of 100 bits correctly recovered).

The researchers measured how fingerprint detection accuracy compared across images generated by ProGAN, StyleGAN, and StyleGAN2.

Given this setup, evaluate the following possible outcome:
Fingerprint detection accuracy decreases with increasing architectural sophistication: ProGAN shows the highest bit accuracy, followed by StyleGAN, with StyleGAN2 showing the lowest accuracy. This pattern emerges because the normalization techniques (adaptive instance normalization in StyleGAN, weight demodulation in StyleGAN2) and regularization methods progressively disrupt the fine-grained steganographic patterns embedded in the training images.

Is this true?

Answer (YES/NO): NO